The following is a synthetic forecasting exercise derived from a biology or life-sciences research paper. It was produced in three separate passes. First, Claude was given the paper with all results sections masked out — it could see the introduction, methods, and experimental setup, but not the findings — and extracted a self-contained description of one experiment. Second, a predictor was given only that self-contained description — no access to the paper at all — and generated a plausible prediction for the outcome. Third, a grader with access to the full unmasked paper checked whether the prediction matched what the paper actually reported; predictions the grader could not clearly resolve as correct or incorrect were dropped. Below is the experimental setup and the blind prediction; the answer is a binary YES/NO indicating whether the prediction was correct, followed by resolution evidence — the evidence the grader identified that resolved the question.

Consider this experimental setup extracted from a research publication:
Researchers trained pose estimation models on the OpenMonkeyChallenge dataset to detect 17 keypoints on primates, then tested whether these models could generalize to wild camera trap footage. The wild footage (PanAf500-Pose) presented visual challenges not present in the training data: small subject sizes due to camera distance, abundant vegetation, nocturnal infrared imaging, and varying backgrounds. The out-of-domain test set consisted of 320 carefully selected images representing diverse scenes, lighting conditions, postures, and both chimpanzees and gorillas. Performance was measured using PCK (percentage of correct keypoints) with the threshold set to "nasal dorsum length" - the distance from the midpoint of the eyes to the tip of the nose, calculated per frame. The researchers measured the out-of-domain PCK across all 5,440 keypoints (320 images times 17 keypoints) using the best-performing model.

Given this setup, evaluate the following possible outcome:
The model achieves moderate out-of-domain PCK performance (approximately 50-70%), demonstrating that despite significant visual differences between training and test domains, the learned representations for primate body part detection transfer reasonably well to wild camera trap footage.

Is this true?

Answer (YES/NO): YES